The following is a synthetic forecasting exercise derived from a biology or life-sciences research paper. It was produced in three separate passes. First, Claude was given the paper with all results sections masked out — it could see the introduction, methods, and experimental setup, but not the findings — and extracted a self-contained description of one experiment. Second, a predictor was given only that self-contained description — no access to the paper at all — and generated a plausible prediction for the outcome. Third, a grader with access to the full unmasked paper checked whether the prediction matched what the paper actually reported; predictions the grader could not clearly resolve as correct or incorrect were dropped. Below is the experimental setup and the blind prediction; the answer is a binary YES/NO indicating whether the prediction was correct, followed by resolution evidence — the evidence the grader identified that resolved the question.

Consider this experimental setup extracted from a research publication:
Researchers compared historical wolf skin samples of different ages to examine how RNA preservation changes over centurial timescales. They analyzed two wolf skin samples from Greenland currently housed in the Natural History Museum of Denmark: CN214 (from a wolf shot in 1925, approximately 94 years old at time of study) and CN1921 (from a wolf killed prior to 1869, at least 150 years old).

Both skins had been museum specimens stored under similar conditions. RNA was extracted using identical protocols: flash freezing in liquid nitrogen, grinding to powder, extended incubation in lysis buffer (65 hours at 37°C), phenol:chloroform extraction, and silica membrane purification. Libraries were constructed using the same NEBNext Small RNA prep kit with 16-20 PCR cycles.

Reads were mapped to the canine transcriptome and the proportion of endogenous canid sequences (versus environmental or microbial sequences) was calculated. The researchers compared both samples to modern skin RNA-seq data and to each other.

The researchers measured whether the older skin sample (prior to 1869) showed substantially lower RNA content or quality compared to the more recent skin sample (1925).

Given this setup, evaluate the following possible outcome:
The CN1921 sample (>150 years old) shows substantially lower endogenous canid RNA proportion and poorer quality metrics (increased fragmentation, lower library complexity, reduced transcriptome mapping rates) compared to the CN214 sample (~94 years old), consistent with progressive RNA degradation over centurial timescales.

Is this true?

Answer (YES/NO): NO